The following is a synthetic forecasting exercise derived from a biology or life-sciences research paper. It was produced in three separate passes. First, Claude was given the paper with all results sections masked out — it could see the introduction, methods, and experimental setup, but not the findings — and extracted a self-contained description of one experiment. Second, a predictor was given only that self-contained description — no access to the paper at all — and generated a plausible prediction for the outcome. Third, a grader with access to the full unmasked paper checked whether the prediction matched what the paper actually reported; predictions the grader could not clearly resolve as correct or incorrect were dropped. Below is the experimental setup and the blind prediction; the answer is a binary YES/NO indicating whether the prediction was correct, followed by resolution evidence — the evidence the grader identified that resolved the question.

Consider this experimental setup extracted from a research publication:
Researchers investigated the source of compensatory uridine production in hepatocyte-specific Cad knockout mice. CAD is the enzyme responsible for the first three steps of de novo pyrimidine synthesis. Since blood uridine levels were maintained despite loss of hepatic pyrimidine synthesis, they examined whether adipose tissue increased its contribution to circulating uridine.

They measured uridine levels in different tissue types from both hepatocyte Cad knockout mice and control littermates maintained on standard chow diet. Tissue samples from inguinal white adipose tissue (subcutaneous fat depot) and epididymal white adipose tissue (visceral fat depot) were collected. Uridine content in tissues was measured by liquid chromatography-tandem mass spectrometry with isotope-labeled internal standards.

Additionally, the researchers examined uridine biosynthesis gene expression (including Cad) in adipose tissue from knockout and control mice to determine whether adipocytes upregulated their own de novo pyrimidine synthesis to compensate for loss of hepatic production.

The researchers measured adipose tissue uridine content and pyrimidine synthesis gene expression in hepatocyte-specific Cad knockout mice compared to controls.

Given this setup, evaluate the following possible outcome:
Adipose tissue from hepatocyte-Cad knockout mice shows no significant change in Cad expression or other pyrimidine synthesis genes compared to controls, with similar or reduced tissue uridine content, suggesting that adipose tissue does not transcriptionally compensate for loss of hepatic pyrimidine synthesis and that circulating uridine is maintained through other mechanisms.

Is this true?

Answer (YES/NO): NO